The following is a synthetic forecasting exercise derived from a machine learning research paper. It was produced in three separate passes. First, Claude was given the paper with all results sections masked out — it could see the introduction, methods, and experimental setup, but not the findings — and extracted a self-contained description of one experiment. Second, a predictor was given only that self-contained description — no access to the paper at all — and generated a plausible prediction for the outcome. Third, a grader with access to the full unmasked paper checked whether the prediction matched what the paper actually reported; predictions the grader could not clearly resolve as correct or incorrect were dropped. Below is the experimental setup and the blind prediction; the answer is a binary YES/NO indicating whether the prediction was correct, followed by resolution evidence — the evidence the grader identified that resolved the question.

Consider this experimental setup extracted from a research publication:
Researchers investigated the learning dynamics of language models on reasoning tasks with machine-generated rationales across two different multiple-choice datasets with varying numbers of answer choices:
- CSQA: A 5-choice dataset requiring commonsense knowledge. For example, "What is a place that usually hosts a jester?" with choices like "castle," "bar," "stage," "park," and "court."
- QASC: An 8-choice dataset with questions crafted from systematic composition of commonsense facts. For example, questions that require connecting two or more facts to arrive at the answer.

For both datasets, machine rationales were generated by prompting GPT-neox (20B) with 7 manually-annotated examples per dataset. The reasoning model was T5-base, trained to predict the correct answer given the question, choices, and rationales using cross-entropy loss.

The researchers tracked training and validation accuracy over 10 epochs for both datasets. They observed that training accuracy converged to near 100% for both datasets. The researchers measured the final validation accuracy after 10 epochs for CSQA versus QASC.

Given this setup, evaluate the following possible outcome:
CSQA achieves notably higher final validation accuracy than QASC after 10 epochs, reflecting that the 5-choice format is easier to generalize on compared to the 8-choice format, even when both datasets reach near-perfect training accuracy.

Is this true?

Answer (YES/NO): YES